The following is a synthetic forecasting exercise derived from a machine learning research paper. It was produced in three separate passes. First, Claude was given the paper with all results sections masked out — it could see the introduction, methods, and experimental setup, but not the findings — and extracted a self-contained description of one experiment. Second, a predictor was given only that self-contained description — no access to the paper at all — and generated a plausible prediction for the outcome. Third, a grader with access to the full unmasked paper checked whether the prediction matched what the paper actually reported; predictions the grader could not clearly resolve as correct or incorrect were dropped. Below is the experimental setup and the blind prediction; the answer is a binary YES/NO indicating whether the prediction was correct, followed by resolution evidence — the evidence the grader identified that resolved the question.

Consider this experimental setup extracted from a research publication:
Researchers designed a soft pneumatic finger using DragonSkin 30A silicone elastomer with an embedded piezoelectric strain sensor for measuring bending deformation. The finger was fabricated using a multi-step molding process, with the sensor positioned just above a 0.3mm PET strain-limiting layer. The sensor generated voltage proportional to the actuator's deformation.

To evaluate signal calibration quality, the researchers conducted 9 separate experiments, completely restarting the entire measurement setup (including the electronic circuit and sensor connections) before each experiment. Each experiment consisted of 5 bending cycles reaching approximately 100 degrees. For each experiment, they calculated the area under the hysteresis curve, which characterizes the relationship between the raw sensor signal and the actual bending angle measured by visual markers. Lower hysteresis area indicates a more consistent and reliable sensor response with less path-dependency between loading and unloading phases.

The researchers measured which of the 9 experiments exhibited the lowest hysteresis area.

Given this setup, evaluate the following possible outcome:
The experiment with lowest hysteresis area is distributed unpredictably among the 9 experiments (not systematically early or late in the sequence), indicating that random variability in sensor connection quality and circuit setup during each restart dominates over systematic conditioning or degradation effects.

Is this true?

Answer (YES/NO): NO